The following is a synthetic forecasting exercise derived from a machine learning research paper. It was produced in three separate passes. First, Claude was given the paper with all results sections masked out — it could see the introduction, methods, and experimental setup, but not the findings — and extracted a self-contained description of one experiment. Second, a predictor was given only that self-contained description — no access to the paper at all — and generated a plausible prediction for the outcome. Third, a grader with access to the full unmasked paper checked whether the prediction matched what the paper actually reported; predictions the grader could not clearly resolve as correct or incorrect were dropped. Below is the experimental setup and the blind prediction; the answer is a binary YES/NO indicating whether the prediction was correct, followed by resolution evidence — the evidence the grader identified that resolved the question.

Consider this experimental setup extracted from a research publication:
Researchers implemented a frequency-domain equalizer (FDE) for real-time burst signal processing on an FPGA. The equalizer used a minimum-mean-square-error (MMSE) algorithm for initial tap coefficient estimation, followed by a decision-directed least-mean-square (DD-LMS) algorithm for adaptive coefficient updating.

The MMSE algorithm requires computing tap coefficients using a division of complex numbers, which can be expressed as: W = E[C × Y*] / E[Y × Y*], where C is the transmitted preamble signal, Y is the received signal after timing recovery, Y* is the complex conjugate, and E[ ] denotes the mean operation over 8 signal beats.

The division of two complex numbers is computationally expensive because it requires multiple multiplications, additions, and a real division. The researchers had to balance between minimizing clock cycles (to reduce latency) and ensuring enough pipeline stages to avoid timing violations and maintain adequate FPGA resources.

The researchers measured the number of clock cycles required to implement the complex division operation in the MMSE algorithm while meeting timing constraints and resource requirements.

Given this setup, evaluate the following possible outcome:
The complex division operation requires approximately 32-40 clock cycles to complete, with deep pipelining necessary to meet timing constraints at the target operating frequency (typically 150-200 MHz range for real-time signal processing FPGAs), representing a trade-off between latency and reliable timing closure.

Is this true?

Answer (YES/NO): NO